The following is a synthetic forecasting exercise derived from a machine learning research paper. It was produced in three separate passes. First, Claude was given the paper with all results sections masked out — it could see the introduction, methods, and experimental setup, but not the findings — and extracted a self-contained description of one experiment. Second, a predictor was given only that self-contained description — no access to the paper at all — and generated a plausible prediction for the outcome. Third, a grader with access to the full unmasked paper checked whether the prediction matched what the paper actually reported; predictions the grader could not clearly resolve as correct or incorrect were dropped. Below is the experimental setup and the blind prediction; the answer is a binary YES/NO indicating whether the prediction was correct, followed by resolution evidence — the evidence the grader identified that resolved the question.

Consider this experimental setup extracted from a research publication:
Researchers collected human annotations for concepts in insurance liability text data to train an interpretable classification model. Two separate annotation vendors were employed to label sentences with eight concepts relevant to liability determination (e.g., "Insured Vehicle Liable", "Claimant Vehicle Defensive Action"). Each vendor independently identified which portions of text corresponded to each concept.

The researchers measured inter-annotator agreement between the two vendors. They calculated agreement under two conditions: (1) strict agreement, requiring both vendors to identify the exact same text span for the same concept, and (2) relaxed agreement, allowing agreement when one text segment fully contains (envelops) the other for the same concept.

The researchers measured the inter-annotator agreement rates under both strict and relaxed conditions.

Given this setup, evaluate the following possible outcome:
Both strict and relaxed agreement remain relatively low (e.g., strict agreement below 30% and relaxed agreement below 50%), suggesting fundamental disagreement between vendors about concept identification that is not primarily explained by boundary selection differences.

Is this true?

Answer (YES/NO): NO